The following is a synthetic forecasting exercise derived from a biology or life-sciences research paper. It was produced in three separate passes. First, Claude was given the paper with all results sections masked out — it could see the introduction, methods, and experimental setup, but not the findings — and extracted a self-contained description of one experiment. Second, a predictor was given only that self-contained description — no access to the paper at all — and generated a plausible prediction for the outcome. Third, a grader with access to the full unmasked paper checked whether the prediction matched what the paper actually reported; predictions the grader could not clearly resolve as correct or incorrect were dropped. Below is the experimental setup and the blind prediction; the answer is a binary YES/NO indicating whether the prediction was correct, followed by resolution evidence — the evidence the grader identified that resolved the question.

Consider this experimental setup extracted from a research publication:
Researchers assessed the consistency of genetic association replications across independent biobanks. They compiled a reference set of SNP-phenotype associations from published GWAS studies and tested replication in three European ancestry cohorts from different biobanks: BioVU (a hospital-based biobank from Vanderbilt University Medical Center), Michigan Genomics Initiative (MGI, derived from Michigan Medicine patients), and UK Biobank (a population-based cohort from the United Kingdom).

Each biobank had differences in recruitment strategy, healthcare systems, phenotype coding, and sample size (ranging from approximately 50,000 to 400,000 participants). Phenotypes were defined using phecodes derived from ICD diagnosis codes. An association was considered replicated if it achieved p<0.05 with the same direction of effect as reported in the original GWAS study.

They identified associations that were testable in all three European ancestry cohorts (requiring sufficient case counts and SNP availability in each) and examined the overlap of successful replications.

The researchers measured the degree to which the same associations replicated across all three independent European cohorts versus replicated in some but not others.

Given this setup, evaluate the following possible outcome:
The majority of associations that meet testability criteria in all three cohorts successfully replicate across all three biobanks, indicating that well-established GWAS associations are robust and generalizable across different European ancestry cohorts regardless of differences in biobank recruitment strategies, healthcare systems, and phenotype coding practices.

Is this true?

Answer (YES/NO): YES